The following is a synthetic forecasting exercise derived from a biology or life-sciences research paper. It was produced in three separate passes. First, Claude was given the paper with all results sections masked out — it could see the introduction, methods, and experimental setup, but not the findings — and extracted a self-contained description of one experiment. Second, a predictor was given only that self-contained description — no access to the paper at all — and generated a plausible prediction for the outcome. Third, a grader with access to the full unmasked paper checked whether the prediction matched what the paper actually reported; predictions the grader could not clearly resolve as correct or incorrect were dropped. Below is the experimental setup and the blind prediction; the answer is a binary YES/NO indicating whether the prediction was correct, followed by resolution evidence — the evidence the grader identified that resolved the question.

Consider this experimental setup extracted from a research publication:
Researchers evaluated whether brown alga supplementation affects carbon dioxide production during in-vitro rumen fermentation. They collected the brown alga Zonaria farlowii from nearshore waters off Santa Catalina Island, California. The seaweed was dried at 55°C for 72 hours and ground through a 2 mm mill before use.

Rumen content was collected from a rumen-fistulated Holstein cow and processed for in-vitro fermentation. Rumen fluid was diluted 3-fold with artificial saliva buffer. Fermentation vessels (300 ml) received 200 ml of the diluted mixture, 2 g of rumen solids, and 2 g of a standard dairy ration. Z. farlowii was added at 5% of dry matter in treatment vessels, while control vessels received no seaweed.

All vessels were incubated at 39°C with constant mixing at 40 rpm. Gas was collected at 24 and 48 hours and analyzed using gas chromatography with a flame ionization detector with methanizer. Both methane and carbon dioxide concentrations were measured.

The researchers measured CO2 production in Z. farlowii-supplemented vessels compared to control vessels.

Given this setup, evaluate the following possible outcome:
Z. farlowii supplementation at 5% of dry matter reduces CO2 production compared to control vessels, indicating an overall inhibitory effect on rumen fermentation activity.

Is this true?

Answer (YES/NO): NO